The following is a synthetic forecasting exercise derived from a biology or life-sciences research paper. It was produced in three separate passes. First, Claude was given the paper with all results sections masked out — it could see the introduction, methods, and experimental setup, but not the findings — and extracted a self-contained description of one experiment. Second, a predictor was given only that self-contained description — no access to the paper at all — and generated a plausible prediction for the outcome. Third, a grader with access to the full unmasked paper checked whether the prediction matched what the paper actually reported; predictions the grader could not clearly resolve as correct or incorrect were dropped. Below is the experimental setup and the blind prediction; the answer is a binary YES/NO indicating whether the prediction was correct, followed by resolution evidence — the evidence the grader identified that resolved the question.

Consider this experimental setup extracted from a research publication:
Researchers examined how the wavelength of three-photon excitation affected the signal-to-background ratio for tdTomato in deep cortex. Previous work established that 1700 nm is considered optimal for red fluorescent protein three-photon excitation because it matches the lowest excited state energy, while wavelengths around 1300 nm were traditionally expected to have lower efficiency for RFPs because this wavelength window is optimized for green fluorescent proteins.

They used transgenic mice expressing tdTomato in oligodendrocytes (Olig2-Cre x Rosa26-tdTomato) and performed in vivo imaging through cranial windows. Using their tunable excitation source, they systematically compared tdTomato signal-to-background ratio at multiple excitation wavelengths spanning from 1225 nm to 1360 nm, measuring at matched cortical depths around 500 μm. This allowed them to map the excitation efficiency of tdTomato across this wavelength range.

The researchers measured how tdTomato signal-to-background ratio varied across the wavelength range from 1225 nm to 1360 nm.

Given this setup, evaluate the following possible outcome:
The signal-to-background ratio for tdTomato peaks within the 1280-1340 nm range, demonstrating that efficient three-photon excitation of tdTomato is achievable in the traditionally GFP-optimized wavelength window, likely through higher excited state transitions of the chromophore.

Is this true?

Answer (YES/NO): NO